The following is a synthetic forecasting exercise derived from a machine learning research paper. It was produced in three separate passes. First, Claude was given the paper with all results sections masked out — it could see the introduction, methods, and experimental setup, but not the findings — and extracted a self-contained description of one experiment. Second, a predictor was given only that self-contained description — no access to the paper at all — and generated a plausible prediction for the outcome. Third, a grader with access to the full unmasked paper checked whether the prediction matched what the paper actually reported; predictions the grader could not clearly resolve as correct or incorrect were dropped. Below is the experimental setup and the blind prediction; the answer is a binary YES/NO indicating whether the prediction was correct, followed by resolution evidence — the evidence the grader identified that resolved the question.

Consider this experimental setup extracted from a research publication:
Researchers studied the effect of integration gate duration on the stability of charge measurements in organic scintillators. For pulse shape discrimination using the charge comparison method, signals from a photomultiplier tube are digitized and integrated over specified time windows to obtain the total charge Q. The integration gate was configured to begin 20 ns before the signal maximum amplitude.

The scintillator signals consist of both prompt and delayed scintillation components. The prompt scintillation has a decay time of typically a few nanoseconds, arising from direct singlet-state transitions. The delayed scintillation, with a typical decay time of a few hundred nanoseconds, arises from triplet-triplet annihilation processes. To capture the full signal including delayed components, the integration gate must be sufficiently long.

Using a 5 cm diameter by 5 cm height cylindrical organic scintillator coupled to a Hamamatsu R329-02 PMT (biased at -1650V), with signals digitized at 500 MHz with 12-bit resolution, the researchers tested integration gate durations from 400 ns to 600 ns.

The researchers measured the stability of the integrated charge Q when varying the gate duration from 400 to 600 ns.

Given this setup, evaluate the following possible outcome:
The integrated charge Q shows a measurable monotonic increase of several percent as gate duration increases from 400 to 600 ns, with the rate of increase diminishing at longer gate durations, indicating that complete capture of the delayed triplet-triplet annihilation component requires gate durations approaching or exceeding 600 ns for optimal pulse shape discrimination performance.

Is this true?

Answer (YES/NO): NO